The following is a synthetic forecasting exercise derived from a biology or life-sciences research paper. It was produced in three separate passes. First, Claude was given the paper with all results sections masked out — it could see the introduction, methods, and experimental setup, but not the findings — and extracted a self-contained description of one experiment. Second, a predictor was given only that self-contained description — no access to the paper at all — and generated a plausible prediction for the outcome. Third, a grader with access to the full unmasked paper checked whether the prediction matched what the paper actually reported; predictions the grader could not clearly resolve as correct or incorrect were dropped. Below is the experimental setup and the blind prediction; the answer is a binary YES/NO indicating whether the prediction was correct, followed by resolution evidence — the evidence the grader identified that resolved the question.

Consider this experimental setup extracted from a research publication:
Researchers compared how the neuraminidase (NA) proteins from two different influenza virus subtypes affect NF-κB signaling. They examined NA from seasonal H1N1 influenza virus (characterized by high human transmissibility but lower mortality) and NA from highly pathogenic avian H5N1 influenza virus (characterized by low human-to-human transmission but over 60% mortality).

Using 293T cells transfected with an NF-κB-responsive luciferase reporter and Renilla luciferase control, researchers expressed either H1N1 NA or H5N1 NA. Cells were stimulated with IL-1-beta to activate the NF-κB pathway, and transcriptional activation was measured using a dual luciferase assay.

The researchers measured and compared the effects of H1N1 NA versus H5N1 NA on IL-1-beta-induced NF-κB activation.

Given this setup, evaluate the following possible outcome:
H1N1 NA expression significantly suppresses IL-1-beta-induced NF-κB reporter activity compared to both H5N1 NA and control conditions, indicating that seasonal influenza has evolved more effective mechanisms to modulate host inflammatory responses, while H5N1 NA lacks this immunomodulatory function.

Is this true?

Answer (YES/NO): NO